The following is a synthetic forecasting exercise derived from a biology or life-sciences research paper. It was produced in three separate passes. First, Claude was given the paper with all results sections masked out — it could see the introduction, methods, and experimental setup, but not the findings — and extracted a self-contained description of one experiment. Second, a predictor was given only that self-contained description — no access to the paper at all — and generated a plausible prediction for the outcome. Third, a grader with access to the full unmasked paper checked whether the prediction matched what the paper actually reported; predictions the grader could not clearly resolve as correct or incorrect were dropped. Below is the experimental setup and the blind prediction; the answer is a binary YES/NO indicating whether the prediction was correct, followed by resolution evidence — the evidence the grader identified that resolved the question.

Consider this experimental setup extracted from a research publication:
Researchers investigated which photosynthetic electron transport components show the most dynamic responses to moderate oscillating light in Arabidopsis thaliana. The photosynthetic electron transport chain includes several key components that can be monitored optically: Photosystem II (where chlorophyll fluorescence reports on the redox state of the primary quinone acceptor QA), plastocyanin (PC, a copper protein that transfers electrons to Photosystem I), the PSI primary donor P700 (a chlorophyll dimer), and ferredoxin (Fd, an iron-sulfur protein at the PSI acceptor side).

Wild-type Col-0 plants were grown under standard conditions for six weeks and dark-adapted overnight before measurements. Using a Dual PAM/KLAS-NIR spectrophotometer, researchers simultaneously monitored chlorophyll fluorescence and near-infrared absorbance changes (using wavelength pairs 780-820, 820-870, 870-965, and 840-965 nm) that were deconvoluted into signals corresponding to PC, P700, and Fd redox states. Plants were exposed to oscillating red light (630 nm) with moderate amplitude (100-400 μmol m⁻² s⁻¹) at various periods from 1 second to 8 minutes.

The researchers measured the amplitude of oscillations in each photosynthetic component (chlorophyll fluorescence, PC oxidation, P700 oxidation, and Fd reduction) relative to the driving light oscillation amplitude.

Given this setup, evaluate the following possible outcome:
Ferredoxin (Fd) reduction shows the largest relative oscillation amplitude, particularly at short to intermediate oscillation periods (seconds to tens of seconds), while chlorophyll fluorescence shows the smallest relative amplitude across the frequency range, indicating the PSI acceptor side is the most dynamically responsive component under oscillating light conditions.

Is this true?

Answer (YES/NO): NO